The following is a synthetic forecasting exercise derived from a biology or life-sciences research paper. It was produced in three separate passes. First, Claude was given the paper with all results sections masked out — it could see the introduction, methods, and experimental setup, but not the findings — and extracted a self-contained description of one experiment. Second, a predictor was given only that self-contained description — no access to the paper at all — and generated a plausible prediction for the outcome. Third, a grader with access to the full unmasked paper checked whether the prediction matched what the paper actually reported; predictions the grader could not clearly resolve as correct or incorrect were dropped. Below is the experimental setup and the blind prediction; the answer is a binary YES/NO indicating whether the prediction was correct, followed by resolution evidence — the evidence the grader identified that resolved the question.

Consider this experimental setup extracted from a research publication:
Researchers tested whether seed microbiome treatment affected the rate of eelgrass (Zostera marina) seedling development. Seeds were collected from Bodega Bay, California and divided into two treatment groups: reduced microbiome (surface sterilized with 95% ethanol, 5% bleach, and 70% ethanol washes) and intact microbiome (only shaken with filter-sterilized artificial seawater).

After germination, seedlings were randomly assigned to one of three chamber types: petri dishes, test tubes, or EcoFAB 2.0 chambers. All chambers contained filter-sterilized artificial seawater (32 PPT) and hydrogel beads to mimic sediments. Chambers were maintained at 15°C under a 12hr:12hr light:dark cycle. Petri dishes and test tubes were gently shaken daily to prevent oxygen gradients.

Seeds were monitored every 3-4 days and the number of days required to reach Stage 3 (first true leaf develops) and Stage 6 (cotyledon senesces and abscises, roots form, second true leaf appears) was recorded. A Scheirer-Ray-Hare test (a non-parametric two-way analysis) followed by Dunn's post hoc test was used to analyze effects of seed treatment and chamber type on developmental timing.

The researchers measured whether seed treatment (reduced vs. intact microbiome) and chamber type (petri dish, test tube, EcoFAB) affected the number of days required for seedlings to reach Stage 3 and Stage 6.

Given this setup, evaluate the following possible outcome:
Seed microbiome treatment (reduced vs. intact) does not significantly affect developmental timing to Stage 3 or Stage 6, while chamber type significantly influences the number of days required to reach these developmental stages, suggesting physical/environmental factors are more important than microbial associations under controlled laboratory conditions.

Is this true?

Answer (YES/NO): YES